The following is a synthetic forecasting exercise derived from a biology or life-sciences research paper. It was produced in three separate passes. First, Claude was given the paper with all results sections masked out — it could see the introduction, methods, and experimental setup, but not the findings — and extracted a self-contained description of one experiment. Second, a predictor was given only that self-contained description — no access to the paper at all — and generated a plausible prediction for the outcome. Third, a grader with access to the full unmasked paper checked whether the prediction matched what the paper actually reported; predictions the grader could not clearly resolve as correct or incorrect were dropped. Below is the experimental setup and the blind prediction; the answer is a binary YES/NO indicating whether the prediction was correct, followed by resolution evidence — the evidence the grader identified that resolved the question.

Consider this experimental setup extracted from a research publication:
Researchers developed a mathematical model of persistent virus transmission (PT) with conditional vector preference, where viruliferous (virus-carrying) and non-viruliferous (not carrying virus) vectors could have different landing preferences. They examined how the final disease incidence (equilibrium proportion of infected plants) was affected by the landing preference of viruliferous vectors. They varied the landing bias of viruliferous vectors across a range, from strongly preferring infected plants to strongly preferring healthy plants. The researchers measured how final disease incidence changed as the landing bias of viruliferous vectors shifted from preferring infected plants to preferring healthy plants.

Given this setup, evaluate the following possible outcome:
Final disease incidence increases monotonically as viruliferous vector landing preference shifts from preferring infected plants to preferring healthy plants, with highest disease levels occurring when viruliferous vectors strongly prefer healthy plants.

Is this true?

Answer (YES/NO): YES